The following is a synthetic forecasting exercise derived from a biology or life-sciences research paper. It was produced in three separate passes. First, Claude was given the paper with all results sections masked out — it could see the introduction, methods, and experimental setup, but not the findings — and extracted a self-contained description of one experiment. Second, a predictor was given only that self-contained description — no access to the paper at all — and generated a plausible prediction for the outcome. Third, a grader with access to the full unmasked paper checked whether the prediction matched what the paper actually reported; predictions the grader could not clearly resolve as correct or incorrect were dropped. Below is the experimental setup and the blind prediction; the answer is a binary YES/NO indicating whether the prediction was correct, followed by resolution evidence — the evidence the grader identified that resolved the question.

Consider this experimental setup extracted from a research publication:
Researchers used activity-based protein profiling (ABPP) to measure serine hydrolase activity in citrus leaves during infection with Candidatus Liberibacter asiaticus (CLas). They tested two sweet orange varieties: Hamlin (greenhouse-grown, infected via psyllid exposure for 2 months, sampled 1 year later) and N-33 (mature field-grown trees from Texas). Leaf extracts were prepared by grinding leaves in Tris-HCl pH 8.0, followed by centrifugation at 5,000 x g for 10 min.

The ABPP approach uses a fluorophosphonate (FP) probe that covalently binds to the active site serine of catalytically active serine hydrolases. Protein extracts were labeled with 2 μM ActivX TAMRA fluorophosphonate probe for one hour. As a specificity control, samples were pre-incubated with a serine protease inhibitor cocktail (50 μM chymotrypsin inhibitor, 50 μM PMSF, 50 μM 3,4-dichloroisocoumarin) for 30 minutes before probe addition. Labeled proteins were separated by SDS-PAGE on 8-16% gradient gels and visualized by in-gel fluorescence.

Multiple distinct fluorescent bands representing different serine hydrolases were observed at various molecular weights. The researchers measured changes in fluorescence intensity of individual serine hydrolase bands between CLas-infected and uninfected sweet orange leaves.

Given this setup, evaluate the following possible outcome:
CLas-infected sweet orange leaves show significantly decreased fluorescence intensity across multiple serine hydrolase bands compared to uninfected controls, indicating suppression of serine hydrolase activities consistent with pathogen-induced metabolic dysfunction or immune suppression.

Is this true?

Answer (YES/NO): NO